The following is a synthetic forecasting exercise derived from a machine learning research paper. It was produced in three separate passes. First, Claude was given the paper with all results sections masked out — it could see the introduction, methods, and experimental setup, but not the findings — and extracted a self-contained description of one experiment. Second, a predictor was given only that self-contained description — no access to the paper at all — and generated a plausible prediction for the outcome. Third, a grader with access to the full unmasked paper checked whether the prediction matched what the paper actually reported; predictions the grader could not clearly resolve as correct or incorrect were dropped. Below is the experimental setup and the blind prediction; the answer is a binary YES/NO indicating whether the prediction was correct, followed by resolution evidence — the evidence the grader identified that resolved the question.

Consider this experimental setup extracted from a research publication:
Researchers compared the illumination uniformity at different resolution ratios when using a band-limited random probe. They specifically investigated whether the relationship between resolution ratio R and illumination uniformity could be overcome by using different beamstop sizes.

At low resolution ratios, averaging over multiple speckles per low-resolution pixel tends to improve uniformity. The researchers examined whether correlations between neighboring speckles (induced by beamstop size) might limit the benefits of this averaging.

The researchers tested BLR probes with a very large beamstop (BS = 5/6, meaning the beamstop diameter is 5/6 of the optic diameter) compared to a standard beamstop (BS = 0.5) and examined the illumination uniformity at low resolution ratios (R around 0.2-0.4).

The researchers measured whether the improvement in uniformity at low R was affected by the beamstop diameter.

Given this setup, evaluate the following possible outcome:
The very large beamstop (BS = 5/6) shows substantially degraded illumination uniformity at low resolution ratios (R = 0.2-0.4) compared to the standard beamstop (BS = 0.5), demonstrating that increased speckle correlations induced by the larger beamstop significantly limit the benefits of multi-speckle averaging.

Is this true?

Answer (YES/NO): NO